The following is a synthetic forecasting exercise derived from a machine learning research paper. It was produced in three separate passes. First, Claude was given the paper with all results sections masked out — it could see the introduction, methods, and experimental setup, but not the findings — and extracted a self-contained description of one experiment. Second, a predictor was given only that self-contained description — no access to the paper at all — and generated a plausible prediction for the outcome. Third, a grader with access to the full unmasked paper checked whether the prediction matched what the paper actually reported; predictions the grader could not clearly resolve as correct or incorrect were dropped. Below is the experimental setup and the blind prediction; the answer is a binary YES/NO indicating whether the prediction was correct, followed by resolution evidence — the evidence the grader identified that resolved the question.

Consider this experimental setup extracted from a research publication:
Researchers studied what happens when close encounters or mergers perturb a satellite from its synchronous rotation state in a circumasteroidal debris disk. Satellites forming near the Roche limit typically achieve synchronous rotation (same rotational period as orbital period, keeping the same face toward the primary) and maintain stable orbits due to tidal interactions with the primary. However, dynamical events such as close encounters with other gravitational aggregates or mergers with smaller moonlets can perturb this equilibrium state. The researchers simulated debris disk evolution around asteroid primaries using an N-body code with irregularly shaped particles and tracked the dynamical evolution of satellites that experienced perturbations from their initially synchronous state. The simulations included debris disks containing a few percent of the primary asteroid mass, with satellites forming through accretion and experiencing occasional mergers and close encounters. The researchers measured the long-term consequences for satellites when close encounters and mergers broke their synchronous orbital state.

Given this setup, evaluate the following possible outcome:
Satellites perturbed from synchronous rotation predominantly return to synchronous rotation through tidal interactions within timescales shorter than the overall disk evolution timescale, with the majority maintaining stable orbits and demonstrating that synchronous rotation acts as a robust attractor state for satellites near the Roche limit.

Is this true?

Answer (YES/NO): NO